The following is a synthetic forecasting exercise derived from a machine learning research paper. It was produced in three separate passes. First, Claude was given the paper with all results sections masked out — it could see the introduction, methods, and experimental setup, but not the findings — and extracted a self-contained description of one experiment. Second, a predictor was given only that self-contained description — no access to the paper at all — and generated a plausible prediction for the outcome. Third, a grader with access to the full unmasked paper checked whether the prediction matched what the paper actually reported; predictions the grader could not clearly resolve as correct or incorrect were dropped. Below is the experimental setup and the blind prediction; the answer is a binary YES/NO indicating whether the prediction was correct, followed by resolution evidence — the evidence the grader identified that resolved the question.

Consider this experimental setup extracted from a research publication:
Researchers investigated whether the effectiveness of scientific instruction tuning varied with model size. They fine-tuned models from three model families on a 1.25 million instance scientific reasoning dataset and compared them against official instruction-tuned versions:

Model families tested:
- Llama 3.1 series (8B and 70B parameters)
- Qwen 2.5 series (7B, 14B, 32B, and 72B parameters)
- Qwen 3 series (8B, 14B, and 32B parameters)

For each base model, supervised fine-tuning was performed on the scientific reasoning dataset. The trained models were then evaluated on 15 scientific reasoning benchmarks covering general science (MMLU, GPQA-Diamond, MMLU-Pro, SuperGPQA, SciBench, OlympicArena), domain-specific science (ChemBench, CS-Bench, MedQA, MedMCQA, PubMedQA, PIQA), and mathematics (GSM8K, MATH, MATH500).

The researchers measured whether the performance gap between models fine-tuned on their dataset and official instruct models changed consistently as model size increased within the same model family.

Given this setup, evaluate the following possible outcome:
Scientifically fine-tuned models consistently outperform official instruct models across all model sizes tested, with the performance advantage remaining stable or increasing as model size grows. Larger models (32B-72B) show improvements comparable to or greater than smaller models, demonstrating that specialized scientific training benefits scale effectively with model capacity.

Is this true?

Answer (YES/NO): NO